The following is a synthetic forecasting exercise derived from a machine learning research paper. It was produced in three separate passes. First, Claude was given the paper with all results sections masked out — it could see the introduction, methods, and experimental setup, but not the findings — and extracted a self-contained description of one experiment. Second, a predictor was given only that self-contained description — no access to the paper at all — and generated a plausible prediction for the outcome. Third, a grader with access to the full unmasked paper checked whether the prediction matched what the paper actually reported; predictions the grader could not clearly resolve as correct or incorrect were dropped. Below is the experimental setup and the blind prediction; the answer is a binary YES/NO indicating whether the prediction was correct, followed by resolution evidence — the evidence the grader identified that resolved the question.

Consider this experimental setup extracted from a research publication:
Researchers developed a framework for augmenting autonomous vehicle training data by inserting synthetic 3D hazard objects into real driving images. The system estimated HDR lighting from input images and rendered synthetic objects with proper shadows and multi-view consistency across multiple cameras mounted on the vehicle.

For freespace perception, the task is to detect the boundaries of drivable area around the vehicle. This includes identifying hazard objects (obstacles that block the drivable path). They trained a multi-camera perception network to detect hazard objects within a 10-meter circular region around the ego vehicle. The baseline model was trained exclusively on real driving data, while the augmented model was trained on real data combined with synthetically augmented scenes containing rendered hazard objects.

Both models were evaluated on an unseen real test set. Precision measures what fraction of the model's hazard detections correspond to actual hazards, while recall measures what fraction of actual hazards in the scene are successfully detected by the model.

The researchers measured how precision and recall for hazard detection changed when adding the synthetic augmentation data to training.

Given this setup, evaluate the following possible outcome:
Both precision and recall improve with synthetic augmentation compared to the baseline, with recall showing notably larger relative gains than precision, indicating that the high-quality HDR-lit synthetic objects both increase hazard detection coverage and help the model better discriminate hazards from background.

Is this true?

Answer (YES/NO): NO